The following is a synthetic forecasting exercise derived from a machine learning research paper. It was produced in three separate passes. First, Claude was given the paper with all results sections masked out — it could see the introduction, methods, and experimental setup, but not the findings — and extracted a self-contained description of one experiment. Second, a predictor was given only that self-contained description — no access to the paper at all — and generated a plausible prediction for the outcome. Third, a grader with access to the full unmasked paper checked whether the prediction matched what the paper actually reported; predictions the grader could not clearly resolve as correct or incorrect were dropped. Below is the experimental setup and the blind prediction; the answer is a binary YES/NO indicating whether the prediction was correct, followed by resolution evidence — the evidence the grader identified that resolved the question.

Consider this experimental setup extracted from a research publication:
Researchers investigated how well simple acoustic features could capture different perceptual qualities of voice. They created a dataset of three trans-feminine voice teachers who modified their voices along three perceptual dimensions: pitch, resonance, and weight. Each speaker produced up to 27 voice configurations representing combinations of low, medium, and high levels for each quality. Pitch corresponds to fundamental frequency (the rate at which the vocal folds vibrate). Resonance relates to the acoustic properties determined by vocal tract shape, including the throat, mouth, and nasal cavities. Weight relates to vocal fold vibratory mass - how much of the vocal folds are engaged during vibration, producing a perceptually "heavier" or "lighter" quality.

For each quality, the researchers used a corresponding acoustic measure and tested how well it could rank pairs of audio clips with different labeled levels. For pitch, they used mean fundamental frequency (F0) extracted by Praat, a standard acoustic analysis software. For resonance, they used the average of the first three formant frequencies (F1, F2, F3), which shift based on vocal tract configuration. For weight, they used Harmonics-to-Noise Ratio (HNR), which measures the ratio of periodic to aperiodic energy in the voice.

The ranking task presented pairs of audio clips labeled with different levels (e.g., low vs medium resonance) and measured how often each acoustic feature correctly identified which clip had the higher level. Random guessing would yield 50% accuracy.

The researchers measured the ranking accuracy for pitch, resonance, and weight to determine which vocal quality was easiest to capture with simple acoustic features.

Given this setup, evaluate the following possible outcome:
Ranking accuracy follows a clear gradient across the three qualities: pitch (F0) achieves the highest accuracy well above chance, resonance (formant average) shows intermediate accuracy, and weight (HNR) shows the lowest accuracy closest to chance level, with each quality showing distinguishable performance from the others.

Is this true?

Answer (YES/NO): YES